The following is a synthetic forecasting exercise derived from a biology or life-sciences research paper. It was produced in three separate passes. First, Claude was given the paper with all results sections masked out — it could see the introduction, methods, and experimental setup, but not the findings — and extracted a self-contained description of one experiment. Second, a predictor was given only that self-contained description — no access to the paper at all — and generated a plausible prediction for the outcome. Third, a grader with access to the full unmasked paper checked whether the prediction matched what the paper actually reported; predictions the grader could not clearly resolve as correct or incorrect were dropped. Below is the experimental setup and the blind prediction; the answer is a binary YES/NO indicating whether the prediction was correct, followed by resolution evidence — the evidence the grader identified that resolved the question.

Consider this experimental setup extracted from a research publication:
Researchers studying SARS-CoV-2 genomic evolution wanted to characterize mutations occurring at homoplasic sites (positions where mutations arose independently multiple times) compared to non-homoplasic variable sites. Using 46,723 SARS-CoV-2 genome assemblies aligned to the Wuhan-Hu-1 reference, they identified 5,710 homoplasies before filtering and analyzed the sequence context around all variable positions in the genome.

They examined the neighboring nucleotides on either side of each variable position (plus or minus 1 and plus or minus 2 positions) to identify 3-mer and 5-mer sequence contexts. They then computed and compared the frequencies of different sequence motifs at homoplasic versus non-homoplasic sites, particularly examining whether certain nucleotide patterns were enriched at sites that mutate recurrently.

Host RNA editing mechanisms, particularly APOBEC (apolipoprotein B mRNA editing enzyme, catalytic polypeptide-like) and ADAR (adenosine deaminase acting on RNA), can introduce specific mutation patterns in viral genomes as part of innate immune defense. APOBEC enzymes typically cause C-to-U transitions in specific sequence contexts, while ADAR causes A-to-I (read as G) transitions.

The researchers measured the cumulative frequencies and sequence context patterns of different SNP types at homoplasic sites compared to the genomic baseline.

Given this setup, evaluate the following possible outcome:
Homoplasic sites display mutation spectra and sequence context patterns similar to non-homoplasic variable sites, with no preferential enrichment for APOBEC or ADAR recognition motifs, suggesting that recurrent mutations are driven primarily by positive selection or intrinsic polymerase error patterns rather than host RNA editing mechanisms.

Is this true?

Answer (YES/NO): NO